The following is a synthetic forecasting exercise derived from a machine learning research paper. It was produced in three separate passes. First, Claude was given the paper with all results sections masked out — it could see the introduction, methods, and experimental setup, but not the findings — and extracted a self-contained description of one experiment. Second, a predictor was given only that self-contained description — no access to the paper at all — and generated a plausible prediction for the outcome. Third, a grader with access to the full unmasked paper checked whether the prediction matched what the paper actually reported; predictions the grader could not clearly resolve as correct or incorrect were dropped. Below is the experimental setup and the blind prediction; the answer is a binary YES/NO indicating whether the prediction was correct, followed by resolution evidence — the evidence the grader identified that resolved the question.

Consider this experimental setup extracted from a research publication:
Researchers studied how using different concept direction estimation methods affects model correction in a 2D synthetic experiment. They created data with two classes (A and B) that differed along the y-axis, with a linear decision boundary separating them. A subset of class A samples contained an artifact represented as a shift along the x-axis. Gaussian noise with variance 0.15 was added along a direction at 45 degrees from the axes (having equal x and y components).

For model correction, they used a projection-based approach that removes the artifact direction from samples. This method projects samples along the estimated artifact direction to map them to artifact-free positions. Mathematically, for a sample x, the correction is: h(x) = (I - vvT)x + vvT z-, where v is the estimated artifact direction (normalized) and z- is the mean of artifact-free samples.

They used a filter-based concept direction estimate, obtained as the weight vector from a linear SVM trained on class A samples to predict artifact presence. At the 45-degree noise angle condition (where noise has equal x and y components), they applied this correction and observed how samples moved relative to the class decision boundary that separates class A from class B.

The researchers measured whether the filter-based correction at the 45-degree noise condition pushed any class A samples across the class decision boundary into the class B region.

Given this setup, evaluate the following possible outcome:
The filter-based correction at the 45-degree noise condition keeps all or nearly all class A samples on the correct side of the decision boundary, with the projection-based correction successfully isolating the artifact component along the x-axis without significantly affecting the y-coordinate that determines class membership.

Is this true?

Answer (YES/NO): NO